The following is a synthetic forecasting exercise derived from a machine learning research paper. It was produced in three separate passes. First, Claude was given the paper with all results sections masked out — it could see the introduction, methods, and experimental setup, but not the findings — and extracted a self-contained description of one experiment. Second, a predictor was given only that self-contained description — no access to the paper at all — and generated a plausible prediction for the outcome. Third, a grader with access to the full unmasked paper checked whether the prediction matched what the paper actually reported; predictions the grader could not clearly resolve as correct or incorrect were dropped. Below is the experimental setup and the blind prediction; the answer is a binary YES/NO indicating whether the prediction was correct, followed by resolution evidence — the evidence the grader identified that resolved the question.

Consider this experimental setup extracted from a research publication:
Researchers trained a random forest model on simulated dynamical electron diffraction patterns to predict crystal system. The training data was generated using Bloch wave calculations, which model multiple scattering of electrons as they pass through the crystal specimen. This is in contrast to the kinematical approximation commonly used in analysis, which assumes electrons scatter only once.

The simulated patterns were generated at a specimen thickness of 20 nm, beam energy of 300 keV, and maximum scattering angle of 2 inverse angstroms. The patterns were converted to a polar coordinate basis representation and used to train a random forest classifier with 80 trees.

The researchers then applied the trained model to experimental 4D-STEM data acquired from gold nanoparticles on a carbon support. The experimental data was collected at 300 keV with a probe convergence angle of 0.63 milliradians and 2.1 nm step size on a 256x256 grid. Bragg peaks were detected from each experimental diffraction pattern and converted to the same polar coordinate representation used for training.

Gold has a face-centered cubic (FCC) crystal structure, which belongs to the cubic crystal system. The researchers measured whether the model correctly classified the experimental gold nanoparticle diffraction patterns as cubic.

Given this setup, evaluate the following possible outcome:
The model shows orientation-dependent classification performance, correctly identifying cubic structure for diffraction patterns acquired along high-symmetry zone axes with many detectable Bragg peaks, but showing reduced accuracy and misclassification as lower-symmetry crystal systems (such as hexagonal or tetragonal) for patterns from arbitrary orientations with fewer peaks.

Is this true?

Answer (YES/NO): NO